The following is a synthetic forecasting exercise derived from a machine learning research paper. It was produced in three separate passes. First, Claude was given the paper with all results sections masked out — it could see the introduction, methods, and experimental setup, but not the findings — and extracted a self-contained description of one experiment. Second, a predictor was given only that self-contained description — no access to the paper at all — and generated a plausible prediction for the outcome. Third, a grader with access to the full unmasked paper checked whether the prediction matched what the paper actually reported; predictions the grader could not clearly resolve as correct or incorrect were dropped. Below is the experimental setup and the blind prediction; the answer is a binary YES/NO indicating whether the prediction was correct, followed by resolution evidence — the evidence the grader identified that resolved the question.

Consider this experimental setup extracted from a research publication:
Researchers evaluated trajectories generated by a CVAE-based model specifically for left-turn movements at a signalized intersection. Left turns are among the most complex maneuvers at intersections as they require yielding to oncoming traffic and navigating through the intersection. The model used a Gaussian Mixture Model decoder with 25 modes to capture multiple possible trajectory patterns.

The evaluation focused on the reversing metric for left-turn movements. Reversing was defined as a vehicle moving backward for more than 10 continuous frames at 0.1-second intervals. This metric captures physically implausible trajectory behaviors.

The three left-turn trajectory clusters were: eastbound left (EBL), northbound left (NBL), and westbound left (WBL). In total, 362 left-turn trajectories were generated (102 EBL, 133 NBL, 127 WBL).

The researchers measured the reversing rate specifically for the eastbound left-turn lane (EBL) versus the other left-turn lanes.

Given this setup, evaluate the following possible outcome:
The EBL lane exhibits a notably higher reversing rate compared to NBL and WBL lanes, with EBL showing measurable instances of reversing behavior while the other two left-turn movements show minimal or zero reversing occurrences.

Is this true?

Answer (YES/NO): YES